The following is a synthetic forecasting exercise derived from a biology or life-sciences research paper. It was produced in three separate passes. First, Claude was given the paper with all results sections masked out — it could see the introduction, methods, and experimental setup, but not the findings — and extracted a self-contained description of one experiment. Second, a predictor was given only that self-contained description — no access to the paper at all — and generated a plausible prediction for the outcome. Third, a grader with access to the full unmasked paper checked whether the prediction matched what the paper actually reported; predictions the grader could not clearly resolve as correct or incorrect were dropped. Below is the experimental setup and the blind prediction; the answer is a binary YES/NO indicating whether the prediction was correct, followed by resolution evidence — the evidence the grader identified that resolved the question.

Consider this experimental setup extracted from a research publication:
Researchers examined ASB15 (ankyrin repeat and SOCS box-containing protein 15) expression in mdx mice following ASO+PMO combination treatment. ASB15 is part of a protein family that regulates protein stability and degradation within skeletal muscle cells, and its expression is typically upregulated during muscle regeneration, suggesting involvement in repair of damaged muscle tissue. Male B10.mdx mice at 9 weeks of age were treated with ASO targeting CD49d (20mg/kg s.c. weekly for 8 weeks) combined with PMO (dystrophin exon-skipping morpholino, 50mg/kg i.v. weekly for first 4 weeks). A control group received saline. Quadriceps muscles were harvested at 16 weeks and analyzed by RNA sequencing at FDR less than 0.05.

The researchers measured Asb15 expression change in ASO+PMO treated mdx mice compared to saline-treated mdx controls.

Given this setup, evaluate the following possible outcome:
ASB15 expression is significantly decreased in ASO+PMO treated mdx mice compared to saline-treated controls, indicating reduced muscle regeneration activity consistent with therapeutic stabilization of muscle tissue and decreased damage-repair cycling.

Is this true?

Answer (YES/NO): NO